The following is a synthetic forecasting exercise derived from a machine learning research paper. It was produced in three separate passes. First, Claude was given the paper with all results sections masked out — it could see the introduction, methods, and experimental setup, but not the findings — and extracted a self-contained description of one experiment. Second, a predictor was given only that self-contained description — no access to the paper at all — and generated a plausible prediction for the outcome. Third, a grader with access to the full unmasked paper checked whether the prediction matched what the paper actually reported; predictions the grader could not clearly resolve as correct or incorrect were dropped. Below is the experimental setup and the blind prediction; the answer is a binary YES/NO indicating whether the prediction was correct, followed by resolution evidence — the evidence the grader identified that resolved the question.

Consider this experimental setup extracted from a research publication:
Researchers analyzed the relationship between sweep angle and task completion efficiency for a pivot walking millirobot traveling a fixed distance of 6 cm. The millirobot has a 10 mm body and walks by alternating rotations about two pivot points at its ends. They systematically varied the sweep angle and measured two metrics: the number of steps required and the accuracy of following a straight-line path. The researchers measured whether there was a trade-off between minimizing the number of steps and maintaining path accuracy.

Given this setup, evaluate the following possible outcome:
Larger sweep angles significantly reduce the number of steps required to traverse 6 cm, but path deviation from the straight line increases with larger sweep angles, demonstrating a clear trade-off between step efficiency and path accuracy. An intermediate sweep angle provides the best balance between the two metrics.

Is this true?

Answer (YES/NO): YES